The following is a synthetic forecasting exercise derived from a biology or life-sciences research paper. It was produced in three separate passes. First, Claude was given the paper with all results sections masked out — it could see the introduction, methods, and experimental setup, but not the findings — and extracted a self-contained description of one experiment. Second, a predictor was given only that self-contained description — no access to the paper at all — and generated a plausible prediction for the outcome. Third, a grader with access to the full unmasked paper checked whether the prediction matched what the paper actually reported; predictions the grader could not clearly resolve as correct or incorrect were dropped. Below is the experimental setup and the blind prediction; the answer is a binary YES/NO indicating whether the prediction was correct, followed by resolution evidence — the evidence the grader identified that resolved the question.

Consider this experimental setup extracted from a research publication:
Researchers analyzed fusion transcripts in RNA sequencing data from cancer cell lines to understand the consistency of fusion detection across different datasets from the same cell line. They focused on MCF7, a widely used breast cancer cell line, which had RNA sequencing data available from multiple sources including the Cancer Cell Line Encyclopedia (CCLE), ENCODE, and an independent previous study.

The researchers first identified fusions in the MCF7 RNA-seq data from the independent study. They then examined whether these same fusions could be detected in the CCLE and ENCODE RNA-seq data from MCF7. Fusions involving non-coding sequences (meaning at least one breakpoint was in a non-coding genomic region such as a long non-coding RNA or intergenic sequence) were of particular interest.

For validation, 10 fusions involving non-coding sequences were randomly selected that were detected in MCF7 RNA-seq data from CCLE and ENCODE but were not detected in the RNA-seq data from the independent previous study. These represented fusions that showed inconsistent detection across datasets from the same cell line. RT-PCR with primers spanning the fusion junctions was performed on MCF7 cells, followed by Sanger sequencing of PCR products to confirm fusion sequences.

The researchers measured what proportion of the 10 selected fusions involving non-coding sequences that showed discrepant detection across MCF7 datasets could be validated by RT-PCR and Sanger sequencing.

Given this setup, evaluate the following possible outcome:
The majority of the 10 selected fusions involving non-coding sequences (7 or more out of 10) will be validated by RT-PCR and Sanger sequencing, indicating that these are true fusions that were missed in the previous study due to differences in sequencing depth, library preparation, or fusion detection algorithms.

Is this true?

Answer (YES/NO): YES